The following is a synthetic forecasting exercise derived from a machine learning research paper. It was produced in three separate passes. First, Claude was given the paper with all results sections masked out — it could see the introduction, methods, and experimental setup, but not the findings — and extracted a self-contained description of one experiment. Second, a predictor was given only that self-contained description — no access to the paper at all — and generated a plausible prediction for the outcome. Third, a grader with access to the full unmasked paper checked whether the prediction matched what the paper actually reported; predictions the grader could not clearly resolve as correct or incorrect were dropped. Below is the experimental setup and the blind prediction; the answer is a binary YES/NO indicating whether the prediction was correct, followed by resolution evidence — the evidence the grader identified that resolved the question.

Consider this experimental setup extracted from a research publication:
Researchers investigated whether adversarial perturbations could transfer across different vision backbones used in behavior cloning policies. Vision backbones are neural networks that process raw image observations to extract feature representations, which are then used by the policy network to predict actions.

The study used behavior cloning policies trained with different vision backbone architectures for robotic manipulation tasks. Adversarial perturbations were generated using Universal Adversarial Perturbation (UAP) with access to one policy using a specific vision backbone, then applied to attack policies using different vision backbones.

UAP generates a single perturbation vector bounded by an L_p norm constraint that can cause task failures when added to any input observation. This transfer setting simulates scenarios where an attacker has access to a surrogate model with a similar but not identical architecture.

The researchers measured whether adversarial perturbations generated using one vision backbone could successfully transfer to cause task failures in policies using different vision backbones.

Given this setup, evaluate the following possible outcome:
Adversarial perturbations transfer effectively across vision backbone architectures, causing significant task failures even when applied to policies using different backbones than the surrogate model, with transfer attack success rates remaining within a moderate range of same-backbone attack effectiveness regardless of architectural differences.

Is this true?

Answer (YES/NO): NO